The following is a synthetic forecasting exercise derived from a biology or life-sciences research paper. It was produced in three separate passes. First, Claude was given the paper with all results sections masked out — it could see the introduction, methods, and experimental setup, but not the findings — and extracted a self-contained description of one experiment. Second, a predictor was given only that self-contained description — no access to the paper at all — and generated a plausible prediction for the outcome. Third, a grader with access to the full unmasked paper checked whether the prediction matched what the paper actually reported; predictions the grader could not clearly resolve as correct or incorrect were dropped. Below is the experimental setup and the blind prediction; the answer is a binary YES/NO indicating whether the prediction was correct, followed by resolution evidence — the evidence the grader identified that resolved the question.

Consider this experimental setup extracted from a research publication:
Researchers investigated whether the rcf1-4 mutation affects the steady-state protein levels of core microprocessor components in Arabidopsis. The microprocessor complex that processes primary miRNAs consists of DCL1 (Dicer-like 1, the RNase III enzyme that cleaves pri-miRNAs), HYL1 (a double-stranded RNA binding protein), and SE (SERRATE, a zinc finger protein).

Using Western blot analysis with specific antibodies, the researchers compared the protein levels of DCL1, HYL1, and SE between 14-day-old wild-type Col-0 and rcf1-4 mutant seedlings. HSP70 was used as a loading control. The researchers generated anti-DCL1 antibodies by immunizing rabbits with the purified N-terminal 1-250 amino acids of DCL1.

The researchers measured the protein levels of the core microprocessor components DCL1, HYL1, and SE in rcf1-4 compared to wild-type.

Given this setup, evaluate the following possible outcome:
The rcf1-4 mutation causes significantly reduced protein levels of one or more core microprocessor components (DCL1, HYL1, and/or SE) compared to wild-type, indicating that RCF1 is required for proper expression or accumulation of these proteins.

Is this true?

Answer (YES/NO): NO